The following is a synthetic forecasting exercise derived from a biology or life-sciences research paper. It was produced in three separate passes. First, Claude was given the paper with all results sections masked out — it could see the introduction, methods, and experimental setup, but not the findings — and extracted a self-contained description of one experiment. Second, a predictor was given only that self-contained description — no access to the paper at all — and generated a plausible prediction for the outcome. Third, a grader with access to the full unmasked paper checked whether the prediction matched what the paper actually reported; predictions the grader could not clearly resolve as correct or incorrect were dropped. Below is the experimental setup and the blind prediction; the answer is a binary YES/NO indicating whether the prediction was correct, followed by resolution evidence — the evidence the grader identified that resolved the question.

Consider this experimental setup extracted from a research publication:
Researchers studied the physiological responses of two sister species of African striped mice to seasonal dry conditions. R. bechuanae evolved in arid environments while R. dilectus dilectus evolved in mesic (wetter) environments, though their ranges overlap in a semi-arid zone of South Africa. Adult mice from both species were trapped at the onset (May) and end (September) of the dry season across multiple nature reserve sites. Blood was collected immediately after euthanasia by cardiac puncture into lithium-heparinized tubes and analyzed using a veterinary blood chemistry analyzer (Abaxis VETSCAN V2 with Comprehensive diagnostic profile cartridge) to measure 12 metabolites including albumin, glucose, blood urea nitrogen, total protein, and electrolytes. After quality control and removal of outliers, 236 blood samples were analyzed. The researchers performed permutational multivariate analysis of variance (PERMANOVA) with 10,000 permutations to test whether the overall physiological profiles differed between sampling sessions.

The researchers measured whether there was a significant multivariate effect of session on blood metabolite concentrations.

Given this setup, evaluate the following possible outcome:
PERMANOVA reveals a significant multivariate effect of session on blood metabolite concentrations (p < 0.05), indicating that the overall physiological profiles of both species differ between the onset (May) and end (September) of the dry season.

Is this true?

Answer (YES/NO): NO